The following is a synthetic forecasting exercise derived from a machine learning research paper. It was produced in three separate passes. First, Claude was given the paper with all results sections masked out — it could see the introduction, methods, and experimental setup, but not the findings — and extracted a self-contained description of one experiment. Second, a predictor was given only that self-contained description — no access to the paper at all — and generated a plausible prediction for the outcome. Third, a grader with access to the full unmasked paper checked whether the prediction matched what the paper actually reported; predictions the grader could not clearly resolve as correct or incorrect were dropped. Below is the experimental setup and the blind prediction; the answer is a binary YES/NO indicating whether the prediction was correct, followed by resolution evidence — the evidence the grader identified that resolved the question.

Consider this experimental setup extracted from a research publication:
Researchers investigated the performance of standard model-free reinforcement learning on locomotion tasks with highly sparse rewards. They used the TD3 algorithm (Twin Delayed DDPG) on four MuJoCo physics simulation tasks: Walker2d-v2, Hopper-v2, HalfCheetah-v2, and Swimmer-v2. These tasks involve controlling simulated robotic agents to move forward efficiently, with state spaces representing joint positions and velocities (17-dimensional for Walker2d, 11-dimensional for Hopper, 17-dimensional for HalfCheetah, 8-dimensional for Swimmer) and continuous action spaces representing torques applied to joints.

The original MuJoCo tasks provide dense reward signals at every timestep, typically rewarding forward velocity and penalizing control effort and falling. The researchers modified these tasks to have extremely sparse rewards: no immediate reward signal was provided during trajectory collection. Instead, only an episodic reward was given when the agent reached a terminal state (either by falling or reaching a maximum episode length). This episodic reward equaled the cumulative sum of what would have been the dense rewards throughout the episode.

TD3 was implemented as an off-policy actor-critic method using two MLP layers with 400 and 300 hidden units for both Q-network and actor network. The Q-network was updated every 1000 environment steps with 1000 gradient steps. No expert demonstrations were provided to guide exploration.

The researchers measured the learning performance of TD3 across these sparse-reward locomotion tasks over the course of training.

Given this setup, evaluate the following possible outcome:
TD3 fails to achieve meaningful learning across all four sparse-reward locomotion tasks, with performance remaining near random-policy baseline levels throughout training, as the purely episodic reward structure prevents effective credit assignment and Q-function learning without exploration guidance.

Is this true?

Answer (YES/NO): YES